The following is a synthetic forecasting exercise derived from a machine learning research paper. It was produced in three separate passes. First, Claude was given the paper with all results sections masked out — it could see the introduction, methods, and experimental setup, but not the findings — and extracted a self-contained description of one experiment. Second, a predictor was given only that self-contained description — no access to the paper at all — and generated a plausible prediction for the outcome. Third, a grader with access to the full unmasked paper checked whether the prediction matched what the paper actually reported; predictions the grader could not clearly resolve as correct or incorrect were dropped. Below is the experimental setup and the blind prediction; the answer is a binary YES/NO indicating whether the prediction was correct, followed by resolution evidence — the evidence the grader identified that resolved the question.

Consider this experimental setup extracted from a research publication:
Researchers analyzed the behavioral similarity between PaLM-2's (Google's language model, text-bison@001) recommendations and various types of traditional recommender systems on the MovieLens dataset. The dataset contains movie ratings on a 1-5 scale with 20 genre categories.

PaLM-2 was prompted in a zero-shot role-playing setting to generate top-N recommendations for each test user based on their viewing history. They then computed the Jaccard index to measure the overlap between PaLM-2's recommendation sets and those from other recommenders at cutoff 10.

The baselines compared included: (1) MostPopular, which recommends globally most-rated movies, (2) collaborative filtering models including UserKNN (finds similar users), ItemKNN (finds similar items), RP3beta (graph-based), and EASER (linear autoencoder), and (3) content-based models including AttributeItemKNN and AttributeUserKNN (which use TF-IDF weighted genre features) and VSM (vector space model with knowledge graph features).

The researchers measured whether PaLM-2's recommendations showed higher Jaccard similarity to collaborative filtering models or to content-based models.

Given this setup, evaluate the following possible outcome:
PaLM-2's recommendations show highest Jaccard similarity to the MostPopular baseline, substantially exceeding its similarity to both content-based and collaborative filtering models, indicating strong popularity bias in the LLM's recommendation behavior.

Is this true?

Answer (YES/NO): NO